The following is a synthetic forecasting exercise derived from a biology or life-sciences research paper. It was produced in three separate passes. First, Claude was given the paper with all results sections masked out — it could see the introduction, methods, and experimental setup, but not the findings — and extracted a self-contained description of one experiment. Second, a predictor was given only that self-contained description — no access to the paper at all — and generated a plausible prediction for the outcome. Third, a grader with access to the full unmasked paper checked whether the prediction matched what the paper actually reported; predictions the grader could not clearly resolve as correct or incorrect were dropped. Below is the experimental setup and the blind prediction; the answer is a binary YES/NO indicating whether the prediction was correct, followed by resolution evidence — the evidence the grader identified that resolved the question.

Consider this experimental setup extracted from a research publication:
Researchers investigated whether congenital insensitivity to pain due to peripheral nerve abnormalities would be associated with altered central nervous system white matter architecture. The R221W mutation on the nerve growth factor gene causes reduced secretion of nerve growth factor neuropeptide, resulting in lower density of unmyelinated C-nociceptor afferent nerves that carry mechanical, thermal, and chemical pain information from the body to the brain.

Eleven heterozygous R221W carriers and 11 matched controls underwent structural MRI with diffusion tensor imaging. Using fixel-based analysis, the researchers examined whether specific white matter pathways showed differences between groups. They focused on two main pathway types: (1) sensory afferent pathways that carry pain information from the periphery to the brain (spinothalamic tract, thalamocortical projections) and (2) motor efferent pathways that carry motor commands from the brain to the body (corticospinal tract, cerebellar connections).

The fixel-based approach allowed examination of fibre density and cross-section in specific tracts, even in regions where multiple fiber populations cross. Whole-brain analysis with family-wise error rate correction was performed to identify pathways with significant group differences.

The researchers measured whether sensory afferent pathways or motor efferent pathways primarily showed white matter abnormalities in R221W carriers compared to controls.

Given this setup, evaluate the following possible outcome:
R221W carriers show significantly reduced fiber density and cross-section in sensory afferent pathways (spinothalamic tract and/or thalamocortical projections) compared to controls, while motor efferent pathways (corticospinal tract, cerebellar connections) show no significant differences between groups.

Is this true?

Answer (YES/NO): NO